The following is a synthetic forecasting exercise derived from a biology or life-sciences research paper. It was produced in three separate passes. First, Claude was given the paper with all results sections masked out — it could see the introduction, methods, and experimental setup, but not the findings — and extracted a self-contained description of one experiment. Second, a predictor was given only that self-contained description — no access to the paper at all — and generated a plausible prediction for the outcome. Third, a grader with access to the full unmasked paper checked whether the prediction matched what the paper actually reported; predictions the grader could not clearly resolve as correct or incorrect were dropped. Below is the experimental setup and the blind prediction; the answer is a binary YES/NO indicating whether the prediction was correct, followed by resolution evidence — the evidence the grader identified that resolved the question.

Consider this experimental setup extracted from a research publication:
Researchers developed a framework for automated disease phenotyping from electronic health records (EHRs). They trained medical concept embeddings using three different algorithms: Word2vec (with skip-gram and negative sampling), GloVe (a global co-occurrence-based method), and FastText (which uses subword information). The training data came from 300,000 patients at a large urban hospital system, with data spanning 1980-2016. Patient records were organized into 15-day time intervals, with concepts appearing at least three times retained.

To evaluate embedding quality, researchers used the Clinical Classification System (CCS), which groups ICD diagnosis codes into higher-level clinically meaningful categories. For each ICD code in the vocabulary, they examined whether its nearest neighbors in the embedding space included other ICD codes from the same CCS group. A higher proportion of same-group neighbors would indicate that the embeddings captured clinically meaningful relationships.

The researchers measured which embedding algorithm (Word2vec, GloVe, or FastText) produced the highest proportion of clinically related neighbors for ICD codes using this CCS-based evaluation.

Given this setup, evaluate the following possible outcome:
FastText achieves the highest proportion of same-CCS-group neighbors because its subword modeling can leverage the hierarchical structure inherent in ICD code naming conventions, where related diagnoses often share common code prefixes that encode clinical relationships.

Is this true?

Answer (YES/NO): NO